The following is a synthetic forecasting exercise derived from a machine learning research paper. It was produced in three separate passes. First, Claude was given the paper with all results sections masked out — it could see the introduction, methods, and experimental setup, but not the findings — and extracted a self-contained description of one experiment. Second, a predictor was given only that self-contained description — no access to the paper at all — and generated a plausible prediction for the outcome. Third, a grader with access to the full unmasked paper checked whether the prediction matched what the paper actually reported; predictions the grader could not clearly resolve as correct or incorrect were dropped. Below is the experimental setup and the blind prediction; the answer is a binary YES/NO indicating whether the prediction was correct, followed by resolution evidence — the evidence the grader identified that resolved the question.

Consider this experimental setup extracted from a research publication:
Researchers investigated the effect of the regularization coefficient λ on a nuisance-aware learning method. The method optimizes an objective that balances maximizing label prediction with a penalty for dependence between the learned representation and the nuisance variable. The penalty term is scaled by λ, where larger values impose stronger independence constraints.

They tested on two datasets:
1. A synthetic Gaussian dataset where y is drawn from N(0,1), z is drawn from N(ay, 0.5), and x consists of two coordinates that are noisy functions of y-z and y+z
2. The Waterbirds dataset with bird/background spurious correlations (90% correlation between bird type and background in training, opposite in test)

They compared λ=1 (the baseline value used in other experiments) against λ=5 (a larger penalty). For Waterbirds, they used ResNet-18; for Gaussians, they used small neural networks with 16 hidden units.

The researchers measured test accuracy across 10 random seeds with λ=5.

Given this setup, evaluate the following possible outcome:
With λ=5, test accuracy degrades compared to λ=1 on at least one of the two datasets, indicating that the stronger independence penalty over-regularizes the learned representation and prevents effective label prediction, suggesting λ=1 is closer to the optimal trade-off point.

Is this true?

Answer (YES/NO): YES